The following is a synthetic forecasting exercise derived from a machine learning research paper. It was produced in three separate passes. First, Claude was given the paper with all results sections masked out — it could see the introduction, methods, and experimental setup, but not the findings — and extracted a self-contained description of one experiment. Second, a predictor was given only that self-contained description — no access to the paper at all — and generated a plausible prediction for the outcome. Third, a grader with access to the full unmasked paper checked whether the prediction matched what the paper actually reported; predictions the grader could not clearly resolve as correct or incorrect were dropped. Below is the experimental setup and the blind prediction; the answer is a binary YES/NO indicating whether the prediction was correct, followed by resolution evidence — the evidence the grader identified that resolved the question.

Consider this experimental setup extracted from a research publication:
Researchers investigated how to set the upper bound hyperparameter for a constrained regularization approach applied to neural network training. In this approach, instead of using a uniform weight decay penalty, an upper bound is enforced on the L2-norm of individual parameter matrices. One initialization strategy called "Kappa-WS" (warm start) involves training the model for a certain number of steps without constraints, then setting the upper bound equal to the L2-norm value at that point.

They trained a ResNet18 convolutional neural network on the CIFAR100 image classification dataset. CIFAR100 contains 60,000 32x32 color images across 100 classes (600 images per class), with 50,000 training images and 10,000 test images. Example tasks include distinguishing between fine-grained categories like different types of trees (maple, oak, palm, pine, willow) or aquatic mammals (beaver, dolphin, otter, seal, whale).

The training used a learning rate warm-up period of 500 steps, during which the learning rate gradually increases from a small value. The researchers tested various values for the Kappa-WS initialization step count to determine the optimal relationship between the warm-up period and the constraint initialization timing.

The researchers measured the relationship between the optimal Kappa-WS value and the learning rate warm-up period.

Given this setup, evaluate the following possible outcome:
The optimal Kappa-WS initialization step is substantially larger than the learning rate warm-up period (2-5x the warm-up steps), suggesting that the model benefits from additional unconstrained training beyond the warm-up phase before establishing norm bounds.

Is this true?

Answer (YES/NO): YES